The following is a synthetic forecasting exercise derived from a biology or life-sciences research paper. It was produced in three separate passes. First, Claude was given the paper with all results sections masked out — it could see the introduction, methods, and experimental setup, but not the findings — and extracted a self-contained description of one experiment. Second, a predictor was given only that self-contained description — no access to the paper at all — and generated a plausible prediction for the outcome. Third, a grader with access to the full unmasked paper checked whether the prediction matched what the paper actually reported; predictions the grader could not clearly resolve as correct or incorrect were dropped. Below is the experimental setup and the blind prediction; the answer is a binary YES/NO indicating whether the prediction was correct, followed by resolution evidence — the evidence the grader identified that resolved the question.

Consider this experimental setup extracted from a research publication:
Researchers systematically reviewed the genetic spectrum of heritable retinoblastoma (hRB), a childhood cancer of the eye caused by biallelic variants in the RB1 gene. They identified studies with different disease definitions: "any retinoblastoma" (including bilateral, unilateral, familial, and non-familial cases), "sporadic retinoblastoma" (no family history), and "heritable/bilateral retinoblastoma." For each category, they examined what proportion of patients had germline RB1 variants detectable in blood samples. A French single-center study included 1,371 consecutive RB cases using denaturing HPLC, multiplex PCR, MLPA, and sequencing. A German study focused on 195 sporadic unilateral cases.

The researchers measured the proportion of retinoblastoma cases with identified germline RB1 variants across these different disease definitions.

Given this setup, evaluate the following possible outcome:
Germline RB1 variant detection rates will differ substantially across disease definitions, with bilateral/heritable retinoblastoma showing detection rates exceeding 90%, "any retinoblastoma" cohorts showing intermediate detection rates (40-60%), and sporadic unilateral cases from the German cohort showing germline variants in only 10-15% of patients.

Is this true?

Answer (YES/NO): NO